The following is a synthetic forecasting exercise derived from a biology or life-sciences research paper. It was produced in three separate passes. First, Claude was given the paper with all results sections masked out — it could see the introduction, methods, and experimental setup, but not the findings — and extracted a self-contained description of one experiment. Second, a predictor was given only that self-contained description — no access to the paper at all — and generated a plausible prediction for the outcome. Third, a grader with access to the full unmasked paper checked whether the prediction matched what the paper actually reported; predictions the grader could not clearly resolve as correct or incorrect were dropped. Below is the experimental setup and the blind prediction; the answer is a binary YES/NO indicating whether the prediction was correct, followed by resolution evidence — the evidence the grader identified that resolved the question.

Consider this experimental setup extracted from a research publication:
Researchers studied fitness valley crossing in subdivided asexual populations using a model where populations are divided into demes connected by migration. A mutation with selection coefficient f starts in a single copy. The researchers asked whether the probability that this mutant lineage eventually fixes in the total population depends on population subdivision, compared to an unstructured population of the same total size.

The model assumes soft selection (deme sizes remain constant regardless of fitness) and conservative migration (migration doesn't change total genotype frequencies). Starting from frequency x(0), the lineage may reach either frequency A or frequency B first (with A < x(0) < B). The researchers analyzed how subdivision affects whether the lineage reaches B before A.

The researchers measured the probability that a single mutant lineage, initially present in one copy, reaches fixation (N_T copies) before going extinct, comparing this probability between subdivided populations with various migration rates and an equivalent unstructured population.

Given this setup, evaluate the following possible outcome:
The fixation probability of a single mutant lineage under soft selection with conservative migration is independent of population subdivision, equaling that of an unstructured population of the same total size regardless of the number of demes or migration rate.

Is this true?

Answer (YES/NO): YES